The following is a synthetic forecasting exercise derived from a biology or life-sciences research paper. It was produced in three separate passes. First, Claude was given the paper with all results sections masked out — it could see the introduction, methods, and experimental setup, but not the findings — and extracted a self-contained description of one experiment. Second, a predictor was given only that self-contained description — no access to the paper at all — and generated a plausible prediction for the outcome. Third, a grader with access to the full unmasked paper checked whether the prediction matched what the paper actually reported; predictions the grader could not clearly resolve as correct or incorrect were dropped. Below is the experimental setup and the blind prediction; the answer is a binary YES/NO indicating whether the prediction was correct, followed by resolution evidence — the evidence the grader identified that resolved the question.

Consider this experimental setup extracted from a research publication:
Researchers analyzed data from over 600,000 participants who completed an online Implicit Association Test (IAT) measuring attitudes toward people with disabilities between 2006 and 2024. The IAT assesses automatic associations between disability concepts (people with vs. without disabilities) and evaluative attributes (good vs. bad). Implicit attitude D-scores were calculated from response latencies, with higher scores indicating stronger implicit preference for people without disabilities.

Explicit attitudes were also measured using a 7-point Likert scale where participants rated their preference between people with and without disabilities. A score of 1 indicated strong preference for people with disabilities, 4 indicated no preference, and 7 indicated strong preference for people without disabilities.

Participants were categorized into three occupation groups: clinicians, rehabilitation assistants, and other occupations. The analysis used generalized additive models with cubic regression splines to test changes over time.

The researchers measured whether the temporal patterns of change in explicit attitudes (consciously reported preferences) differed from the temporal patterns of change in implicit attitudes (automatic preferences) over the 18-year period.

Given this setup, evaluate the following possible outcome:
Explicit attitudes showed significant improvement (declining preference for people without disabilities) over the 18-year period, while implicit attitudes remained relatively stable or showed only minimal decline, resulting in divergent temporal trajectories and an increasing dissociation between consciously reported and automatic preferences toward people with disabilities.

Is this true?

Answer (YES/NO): YES